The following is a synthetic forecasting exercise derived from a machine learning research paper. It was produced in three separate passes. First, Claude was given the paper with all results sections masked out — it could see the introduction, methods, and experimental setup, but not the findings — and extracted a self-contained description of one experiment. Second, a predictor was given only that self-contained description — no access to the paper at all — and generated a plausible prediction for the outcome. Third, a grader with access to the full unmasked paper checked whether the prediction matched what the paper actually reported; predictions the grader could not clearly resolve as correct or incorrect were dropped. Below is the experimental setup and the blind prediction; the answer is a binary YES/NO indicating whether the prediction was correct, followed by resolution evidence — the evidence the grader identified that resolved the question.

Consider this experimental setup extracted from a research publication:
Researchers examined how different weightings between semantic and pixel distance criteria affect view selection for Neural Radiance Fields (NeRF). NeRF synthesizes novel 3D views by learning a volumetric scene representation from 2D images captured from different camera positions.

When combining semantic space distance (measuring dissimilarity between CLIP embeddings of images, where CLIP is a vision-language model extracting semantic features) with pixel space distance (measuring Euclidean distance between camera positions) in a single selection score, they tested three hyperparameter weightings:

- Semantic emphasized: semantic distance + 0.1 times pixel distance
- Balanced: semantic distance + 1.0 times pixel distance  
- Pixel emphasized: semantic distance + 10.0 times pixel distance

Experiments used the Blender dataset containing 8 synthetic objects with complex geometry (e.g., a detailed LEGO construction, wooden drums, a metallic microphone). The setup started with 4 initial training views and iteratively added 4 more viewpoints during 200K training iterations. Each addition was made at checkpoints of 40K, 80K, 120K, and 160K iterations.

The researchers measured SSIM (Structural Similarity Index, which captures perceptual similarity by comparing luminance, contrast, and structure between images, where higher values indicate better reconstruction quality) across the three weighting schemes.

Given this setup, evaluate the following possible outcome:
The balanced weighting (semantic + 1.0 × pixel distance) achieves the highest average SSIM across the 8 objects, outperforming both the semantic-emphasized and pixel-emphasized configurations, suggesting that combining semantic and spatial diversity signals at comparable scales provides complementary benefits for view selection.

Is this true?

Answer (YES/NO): YES